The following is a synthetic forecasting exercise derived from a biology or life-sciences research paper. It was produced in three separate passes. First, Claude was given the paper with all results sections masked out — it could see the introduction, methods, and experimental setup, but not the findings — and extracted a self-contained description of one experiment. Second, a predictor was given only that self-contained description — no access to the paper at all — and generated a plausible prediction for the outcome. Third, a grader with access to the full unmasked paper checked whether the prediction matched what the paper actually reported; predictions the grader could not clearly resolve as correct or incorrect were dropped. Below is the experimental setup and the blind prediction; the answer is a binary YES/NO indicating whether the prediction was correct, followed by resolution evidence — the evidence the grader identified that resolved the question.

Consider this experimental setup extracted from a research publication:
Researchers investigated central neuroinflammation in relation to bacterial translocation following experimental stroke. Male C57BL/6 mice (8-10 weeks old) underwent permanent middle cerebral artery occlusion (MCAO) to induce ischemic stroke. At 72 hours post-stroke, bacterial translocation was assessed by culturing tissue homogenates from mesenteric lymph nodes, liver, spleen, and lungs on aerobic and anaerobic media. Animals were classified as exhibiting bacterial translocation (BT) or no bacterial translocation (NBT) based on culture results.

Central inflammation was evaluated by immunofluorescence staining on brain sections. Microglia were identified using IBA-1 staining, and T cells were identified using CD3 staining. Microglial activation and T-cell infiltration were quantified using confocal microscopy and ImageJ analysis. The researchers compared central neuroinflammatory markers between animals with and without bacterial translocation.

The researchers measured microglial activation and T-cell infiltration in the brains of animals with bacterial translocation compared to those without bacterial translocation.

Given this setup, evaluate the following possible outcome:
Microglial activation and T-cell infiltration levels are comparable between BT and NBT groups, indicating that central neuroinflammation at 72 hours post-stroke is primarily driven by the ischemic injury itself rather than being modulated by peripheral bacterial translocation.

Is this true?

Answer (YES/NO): NO